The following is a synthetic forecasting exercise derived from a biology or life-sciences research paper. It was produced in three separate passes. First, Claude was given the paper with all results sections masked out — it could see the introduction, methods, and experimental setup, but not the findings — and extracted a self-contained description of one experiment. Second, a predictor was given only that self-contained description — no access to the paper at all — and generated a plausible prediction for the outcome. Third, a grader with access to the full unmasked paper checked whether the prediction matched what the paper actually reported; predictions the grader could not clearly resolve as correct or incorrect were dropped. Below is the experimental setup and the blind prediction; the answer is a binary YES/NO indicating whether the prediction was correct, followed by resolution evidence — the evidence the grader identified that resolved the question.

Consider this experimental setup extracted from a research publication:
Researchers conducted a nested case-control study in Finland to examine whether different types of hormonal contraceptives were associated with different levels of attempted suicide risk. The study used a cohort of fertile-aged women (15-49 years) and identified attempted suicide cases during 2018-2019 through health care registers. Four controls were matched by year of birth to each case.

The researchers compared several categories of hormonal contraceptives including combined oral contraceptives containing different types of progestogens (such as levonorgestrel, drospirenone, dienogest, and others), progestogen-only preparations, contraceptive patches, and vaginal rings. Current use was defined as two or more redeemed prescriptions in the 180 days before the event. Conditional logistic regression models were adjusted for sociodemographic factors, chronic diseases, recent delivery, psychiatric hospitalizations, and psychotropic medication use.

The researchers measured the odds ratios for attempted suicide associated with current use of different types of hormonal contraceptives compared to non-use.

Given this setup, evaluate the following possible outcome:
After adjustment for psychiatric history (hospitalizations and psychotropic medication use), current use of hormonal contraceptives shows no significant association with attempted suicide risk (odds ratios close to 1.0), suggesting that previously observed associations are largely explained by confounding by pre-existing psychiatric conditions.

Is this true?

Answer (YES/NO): NO